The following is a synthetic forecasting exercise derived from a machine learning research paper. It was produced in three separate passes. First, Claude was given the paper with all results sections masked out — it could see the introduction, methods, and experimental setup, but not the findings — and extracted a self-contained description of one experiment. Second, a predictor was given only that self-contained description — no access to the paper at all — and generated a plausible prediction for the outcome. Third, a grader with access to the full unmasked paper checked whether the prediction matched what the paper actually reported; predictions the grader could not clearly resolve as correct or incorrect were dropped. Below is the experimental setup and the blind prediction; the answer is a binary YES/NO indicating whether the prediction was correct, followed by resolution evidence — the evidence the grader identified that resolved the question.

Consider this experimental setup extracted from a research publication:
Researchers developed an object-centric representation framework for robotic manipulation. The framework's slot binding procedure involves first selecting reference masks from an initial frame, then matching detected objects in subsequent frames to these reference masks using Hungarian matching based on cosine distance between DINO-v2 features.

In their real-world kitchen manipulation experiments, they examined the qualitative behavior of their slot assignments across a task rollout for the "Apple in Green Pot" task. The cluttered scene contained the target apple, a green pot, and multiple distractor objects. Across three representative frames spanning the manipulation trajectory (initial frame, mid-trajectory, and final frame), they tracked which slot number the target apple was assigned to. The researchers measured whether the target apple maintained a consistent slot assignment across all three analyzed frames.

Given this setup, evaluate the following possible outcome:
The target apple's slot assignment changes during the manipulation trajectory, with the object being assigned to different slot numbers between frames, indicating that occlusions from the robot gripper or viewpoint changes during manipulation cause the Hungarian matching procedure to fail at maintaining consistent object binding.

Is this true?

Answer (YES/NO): NO